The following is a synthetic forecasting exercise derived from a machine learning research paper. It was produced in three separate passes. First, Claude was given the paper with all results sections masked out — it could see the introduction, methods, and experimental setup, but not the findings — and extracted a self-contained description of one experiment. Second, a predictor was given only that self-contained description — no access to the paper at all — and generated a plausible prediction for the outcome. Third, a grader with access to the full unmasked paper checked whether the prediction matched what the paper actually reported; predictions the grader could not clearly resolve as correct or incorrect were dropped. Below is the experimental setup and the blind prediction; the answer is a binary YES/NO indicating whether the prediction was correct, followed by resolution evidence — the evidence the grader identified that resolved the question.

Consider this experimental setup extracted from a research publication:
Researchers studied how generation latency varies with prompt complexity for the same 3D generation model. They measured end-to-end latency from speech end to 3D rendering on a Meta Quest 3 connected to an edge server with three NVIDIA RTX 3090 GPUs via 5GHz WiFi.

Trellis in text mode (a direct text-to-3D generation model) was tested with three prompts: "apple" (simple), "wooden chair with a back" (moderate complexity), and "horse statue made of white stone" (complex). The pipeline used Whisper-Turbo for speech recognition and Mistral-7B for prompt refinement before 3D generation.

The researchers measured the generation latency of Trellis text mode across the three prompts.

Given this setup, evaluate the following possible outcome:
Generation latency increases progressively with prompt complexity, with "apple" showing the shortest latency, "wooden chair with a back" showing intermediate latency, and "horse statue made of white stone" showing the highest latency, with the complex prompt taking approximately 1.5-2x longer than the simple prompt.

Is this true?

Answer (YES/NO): NO